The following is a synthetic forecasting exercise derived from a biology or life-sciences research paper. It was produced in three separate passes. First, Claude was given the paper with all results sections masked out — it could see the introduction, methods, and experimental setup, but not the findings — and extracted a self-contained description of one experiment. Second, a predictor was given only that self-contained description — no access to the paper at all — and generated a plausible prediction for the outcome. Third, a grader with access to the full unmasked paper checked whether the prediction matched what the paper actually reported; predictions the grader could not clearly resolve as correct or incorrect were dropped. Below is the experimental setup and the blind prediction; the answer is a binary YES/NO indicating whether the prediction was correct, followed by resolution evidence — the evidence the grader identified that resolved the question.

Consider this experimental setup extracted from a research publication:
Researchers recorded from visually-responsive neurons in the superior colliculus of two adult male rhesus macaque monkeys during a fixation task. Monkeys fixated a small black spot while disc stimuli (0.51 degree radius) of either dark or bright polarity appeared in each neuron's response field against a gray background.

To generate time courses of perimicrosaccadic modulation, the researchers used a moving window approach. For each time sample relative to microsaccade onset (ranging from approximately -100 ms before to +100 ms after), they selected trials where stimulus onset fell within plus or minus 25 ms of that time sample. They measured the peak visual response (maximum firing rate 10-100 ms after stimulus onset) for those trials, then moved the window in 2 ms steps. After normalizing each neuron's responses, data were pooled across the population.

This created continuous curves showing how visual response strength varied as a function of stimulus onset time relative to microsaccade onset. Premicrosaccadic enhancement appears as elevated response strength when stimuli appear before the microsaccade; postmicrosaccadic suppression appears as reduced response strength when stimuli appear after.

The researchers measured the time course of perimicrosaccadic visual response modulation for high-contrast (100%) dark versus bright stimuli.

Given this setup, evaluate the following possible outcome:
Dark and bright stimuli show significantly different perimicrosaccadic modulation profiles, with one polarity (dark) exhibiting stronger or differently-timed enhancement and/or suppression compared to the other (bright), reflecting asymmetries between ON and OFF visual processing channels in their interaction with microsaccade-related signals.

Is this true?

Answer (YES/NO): NO